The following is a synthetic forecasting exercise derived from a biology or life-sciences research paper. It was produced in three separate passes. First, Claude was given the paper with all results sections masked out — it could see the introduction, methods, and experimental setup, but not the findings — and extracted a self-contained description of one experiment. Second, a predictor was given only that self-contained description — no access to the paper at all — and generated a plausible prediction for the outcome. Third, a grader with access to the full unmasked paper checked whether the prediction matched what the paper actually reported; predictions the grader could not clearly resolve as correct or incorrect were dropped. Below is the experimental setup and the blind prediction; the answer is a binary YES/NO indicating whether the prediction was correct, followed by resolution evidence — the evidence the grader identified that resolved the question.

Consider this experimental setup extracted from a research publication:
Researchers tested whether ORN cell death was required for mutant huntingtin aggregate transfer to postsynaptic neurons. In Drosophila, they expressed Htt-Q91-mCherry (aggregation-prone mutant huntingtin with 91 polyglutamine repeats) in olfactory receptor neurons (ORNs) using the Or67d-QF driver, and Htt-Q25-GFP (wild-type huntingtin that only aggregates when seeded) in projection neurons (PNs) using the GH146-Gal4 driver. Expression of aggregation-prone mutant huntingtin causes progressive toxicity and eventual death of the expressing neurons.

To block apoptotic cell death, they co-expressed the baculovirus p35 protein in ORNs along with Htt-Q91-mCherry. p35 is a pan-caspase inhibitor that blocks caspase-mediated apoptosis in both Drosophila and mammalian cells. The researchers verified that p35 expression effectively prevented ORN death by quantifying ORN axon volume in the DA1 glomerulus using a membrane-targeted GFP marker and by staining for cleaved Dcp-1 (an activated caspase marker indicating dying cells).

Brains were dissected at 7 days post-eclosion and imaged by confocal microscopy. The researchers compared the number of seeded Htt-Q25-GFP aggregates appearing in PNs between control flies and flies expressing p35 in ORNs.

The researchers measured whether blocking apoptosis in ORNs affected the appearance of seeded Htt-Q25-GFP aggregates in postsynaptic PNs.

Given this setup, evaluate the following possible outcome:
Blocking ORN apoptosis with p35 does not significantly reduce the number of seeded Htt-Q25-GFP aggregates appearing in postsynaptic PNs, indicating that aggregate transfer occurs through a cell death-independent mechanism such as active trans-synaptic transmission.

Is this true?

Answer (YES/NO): NO